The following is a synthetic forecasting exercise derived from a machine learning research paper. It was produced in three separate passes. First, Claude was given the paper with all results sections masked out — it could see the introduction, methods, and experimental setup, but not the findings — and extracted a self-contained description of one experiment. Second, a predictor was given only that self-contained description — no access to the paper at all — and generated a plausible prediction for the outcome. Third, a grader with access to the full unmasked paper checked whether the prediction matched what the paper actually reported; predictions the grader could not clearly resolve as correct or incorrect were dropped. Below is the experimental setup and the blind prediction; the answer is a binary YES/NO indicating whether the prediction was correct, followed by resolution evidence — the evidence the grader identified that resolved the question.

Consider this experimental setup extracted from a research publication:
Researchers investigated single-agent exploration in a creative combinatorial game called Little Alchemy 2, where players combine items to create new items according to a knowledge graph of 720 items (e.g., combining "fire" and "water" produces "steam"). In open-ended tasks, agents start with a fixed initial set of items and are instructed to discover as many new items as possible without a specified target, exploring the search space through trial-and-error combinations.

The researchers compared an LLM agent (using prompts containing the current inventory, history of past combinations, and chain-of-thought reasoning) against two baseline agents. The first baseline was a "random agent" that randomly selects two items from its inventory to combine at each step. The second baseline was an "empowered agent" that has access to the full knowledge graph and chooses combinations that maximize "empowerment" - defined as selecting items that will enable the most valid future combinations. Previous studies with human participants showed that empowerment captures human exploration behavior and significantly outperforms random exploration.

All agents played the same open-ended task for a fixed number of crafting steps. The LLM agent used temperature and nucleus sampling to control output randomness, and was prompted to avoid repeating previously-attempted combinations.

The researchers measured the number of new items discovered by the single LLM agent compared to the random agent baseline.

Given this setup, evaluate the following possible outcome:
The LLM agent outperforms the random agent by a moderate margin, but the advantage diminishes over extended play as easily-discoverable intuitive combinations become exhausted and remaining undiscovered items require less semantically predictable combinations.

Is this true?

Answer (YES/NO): NO